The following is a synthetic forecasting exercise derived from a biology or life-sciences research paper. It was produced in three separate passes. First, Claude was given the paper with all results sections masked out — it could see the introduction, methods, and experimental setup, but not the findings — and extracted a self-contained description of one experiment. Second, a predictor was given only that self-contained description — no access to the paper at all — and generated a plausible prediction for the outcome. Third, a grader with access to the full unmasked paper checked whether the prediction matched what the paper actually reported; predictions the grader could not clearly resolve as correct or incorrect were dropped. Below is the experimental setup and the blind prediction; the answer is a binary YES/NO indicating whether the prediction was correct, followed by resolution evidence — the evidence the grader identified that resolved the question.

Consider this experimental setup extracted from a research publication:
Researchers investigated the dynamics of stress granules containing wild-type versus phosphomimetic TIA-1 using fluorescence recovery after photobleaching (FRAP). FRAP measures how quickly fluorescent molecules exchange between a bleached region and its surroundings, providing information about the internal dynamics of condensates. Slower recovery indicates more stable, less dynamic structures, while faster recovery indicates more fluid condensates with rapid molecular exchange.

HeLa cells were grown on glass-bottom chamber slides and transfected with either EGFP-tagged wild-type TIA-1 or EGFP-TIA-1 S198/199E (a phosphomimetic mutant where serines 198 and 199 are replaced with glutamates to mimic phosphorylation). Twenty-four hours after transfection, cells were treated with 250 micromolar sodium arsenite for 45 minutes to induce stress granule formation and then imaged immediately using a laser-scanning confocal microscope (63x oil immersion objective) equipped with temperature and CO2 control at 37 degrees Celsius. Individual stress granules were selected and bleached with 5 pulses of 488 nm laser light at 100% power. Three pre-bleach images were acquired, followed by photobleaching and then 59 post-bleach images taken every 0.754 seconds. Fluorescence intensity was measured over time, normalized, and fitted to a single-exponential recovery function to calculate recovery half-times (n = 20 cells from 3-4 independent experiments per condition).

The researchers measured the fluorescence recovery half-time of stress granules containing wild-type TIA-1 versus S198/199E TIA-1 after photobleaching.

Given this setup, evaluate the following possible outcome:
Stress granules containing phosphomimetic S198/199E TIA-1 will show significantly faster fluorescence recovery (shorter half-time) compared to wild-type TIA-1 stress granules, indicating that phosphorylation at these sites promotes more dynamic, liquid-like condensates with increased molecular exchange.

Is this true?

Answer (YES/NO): YES